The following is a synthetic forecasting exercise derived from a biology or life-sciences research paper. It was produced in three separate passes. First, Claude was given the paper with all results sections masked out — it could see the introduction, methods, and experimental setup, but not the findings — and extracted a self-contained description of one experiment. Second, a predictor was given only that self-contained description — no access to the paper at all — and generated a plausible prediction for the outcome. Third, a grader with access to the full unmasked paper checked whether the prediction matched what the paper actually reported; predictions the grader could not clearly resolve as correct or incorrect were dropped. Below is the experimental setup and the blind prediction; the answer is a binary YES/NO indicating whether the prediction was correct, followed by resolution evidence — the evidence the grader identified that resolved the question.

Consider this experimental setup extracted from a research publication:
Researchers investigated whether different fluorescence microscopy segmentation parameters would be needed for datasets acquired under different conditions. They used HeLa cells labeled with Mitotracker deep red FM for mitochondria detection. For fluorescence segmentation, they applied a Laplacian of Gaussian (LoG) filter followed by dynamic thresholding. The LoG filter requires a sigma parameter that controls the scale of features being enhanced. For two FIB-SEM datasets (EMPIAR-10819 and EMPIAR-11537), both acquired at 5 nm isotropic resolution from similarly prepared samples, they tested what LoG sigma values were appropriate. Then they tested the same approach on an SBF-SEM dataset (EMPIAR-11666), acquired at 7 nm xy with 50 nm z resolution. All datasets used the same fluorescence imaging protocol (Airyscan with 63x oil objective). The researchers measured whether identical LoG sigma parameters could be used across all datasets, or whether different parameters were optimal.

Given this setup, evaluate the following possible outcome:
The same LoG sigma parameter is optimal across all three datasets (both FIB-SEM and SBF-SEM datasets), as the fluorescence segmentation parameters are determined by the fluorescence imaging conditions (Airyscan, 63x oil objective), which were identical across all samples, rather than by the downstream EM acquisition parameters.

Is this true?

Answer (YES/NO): NO